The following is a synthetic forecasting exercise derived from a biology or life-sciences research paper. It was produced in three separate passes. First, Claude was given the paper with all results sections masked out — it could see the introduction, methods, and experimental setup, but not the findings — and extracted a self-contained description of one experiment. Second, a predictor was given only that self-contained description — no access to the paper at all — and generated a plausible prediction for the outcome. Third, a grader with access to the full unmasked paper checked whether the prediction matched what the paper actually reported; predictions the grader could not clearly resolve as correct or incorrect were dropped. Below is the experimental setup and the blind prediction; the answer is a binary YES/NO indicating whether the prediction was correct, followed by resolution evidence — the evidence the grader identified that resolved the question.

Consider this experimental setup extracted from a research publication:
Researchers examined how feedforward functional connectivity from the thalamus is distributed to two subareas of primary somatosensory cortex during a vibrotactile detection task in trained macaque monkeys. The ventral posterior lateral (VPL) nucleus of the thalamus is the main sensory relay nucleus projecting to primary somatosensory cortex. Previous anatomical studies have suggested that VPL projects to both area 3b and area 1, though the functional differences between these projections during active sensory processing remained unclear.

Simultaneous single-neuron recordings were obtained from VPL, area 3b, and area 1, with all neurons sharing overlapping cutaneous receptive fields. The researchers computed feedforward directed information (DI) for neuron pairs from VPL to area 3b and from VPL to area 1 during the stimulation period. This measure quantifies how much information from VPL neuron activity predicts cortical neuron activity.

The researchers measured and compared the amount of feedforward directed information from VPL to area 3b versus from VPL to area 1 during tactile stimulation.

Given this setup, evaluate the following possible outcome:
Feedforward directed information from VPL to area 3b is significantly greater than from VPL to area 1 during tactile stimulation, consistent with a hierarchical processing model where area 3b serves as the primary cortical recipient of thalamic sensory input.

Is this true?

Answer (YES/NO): NO